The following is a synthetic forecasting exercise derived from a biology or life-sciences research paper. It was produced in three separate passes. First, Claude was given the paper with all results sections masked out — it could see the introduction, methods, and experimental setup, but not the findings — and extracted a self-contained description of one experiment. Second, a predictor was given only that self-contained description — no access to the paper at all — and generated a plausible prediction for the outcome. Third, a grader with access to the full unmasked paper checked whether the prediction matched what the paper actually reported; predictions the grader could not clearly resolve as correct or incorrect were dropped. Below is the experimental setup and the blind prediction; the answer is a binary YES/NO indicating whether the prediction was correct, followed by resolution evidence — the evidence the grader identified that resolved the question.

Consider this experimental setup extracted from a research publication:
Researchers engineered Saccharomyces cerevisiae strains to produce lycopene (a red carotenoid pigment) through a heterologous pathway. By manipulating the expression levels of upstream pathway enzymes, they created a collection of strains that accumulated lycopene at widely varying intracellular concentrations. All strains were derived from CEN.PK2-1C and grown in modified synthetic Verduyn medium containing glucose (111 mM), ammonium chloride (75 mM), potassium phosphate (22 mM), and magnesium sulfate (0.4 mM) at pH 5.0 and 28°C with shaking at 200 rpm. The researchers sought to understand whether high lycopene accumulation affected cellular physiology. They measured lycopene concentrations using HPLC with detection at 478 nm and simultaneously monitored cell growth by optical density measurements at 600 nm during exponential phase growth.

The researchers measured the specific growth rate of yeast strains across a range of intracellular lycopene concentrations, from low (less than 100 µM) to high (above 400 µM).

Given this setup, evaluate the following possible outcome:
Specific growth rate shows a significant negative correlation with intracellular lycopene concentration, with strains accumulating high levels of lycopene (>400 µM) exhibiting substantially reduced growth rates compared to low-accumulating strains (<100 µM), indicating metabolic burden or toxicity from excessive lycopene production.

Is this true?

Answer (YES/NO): YES